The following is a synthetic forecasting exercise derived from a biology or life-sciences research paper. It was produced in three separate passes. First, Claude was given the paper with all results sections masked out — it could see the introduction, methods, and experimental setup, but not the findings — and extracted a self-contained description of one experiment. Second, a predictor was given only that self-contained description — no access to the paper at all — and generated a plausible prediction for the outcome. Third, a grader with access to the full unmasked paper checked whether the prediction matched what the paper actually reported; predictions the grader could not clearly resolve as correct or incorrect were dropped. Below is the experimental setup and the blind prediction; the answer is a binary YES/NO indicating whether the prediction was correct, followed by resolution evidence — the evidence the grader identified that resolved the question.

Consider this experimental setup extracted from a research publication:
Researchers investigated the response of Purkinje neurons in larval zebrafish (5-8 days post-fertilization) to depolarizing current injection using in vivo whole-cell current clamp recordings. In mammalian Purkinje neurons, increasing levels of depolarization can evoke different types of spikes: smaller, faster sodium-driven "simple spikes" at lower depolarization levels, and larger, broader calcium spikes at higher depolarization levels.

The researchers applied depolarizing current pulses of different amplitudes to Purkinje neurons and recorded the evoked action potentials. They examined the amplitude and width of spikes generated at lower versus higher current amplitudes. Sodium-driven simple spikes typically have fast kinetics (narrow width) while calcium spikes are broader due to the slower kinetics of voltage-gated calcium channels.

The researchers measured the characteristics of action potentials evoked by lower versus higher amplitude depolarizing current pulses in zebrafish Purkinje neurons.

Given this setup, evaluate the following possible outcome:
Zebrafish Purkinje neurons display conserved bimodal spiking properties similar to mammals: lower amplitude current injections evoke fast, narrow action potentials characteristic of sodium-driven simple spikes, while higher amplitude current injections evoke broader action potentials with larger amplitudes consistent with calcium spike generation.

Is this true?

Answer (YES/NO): YES